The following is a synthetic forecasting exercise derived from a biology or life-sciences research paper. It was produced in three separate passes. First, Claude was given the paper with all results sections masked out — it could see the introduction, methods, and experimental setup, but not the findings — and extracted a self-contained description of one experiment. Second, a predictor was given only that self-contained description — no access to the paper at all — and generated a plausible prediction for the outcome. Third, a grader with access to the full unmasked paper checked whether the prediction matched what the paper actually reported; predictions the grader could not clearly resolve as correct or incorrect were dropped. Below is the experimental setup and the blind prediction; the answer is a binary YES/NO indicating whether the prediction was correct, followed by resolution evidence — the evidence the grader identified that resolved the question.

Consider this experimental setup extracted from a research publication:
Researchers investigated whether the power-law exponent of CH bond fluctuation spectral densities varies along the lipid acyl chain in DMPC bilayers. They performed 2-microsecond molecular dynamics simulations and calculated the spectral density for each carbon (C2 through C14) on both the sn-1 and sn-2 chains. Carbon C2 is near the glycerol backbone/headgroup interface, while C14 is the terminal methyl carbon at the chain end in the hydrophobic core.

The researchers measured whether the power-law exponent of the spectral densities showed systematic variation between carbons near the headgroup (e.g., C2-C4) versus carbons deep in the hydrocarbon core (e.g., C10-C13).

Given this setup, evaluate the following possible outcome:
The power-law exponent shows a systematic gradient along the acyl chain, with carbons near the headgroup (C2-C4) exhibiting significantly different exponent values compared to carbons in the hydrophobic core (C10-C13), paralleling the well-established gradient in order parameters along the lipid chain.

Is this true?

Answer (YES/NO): NO